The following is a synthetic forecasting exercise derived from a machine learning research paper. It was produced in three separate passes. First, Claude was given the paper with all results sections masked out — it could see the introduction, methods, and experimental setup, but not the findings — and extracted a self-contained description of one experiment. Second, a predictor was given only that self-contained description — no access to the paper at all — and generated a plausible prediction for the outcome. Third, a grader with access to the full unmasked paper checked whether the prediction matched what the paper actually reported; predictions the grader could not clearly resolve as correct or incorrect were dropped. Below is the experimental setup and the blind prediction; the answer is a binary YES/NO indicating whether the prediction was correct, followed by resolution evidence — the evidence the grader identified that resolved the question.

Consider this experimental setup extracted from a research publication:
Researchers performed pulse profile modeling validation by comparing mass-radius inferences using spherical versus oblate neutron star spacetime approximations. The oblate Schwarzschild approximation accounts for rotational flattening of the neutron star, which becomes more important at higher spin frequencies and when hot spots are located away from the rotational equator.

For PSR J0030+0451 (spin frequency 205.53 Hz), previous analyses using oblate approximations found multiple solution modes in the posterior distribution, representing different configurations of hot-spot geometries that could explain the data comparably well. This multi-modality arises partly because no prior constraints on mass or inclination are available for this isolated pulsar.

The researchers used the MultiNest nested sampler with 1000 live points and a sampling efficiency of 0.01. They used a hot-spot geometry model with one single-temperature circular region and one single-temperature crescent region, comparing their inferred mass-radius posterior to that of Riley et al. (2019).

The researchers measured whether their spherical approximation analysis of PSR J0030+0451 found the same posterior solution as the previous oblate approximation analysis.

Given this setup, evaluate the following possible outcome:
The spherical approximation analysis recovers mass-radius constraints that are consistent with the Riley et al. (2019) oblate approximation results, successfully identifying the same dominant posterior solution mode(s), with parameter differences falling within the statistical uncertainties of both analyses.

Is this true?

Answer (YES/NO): NO